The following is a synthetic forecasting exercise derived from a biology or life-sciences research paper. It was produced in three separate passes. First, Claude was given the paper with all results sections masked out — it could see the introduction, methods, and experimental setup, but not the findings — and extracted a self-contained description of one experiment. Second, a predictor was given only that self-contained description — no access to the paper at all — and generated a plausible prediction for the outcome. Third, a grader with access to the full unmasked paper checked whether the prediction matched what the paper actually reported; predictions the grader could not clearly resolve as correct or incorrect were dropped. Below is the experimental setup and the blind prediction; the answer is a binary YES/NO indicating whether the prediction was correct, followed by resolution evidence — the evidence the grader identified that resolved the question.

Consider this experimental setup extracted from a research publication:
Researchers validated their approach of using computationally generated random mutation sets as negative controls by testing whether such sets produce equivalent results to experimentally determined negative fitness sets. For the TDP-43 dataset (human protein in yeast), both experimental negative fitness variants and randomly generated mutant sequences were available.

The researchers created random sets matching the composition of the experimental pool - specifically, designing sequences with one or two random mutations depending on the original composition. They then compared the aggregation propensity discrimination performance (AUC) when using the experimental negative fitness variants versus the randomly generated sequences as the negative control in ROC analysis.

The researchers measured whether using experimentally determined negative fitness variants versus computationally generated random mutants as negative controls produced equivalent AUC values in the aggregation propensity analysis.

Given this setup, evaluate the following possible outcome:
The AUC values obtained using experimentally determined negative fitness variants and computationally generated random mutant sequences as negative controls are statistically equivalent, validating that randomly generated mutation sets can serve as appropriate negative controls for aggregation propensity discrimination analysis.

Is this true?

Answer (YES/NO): YES